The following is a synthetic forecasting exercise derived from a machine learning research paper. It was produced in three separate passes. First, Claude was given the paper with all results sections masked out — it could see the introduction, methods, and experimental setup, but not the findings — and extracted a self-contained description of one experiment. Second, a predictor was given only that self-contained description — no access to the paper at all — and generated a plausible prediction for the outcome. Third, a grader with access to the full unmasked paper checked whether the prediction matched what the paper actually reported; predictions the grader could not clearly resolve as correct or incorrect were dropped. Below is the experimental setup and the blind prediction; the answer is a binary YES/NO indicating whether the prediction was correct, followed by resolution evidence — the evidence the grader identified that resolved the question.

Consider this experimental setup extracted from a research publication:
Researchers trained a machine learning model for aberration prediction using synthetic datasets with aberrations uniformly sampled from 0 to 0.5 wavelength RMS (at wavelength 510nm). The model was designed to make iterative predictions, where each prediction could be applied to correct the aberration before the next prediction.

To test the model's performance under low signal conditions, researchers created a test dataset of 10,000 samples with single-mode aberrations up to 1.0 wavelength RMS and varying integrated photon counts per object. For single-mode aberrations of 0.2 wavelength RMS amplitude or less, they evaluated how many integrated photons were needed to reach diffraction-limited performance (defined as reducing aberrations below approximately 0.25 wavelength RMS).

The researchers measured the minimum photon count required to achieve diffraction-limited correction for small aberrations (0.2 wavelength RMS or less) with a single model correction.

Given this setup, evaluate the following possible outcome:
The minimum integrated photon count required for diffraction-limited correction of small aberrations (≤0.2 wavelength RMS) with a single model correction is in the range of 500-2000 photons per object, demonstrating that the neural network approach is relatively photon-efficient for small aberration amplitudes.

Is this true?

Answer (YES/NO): NO